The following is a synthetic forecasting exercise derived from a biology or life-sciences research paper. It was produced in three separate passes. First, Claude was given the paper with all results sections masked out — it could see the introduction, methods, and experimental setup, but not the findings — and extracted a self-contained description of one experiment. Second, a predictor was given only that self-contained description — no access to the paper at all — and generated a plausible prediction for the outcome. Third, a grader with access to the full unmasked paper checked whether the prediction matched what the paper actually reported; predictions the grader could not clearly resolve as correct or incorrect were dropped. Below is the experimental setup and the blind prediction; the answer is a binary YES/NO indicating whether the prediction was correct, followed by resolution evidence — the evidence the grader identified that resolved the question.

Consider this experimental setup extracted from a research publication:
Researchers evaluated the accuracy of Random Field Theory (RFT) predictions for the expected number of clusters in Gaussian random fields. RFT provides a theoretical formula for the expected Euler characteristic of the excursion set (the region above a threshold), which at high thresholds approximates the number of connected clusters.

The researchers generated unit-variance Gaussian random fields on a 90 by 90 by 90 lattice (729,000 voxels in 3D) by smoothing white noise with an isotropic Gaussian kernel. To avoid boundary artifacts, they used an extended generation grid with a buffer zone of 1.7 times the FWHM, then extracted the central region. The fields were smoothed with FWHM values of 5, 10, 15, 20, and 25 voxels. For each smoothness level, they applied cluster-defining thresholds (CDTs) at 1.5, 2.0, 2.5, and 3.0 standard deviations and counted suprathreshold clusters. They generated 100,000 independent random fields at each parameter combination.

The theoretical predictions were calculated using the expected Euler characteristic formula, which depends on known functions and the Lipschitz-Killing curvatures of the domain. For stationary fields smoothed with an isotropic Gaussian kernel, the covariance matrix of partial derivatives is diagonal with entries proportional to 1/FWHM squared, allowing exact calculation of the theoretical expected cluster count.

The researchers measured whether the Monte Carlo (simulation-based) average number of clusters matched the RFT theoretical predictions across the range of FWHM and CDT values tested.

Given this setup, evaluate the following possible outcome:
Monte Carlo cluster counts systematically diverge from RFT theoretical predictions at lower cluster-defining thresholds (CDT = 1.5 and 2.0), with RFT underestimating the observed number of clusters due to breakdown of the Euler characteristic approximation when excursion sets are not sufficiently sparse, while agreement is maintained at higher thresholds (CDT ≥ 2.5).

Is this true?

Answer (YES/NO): NO